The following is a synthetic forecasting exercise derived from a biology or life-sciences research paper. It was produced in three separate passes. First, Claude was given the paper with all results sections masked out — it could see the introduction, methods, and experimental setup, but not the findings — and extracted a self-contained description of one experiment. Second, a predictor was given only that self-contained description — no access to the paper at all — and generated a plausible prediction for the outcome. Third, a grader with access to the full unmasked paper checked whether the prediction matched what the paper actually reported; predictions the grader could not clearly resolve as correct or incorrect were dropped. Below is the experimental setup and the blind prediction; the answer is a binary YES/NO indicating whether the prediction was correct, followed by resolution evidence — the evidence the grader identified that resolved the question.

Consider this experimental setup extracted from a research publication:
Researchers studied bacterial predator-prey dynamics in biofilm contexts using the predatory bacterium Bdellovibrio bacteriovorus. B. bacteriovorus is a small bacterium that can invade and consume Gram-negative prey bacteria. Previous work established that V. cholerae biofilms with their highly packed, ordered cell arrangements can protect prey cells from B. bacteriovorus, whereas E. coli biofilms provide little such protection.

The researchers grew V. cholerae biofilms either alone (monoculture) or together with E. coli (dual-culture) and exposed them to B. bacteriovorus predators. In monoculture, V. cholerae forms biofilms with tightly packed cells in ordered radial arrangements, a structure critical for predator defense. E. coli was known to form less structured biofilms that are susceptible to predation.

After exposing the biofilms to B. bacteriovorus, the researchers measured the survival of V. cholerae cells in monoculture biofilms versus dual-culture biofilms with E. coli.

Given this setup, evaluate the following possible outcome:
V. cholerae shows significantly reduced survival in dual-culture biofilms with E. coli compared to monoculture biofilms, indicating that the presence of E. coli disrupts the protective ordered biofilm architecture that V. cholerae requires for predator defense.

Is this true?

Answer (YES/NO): YES